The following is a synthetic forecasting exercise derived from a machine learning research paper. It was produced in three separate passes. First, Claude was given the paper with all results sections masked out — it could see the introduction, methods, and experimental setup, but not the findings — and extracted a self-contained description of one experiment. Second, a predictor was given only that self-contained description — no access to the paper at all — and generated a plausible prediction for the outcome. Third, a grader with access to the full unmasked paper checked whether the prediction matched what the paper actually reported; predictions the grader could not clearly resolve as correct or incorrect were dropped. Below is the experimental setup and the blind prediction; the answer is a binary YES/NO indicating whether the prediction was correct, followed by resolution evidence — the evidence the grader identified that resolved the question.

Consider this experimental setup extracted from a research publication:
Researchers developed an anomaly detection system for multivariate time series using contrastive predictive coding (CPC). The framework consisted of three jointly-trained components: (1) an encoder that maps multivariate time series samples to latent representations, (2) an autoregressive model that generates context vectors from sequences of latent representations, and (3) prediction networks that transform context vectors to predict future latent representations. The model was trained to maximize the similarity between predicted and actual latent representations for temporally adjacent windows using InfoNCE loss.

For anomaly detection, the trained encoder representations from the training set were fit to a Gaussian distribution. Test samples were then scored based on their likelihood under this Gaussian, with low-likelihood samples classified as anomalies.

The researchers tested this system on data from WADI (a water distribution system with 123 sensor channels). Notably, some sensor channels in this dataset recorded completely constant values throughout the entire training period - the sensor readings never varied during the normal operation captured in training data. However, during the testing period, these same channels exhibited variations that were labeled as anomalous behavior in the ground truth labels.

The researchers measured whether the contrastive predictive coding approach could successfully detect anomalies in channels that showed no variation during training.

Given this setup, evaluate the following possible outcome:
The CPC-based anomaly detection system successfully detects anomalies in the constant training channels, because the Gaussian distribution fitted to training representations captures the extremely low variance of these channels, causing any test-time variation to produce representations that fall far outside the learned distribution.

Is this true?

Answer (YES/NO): NO